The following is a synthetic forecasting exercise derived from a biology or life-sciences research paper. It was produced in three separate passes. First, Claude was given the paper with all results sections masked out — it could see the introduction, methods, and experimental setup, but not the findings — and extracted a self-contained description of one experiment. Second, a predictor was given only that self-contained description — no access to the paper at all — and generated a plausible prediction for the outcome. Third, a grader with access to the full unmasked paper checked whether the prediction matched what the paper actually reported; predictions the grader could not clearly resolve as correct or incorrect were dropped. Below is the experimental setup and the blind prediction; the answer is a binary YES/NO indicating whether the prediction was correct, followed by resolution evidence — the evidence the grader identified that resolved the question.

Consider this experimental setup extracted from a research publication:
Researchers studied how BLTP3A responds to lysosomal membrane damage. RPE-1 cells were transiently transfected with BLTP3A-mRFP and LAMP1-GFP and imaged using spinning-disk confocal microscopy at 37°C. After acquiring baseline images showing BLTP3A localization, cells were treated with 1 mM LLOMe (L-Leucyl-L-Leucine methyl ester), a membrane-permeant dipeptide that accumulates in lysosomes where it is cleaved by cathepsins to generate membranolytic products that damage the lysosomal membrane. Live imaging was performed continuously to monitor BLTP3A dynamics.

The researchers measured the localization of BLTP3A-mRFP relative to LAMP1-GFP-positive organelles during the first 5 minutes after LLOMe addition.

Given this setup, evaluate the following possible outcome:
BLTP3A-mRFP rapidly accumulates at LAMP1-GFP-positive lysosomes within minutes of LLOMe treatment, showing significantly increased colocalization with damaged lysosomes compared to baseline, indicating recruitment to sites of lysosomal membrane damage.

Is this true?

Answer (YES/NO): NO